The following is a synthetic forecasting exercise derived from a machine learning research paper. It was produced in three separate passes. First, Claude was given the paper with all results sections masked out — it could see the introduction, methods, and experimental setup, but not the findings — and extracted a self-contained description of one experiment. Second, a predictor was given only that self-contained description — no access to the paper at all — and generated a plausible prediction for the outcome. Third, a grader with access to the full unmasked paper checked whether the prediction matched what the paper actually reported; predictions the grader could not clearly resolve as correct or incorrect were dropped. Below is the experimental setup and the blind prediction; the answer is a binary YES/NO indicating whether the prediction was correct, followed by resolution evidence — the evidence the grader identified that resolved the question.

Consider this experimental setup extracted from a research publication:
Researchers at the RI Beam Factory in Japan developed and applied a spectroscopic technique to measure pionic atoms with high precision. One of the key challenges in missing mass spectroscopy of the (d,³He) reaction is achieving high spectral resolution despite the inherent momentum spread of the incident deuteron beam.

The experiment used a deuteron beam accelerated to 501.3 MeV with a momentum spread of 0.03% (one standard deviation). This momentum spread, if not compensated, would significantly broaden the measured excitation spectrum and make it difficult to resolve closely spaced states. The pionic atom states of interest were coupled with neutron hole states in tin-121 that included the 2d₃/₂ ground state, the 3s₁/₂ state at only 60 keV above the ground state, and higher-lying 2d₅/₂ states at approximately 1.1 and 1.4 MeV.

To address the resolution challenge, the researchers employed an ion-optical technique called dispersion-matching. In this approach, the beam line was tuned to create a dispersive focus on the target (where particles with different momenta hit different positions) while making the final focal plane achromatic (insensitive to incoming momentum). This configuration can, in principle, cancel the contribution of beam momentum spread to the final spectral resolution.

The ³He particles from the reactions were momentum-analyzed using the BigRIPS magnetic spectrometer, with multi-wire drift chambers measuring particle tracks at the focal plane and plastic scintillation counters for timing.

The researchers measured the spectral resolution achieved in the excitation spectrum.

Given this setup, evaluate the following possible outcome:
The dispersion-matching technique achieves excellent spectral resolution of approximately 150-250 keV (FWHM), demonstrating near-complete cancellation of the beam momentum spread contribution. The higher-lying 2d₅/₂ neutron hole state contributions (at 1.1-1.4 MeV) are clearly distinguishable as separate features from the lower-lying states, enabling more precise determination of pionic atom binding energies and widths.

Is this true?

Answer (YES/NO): NO